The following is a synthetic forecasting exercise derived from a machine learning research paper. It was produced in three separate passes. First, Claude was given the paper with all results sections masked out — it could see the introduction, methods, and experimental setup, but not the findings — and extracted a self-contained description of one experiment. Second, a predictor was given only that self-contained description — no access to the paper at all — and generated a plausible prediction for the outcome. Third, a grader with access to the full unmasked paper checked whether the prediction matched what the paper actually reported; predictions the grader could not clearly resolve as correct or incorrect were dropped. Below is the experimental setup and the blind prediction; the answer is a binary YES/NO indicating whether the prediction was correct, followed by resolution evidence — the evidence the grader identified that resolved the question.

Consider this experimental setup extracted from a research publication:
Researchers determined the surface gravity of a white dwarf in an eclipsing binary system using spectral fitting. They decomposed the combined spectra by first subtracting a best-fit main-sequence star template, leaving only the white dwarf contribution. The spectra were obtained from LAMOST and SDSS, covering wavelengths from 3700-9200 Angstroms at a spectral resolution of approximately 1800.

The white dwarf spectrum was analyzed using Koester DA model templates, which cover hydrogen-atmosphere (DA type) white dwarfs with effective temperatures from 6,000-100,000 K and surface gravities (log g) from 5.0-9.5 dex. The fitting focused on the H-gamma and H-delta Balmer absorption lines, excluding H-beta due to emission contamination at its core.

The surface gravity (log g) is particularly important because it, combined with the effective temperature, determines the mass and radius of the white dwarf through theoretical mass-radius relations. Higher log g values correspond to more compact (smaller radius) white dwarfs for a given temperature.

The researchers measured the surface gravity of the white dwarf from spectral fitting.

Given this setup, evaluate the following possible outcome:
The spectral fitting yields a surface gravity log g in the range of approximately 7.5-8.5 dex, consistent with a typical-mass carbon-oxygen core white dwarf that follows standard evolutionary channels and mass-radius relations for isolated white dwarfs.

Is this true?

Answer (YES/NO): NO